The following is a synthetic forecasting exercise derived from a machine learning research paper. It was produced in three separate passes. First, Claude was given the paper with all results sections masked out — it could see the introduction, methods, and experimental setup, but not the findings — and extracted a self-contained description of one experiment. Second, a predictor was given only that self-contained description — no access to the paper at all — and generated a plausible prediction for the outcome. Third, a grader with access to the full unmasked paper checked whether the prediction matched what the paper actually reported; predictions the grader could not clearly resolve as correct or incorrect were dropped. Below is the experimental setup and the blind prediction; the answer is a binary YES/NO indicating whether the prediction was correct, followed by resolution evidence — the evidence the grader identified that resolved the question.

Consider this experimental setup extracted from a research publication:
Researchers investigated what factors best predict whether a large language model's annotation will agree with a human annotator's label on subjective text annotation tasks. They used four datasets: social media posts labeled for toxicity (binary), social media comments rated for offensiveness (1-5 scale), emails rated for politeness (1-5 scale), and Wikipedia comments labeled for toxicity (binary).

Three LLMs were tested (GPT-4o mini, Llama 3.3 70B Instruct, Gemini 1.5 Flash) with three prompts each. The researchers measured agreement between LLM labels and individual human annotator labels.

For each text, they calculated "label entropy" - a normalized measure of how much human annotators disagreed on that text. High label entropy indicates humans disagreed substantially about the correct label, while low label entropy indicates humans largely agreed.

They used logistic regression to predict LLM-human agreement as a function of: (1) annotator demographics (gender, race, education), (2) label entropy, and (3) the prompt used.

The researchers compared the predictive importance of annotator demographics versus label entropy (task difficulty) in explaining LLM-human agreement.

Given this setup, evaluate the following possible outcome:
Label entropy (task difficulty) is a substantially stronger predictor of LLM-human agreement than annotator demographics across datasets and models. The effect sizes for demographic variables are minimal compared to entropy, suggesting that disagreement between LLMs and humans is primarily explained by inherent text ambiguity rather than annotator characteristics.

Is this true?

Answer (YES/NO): YES